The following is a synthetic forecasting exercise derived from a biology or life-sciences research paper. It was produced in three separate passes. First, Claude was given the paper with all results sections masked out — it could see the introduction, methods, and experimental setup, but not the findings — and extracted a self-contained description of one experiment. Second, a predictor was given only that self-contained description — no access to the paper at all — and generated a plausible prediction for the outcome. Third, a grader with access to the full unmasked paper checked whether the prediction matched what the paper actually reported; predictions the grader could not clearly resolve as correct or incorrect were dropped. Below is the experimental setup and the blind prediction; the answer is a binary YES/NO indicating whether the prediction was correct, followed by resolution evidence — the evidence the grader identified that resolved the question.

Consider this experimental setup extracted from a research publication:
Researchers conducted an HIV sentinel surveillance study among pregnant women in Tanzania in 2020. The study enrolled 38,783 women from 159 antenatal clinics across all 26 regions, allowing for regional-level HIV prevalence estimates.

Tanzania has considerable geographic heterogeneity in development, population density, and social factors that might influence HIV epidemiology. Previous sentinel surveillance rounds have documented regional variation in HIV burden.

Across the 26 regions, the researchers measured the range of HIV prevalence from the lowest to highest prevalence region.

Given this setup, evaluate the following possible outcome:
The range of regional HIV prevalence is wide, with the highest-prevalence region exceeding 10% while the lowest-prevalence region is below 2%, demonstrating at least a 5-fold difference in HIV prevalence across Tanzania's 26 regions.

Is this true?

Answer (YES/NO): YES